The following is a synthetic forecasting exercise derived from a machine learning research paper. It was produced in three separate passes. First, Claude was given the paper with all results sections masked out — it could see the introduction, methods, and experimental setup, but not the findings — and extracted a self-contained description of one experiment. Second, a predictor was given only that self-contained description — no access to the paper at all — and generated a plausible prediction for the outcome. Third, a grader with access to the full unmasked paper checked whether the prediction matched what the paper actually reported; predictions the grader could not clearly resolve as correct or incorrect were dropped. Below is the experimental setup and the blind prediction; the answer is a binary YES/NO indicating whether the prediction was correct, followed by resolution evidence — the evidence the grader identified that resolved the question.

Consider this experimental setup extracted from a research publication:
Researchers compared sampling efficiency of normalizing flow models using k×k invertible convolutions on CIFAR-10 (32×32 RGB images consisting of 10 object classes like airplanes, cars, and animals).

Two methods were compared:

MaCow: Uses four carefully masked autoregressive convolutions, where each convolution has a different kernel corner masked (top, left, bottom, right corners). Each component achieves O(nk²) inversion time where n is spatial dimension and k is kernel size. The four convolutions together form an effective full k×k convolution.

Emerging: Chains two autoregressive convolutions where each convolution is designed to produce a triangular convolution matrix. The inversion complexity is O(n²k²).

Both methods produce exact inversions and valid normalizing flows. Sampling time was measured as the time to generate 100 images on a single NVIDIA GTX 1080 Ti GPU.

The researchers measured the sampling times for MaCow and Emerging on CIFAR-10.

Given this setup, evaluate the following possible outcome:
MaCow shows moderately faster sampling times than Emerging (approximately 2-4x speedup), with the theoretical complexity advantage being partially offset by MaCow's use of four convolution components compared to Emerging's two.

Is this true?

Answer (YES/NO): NO